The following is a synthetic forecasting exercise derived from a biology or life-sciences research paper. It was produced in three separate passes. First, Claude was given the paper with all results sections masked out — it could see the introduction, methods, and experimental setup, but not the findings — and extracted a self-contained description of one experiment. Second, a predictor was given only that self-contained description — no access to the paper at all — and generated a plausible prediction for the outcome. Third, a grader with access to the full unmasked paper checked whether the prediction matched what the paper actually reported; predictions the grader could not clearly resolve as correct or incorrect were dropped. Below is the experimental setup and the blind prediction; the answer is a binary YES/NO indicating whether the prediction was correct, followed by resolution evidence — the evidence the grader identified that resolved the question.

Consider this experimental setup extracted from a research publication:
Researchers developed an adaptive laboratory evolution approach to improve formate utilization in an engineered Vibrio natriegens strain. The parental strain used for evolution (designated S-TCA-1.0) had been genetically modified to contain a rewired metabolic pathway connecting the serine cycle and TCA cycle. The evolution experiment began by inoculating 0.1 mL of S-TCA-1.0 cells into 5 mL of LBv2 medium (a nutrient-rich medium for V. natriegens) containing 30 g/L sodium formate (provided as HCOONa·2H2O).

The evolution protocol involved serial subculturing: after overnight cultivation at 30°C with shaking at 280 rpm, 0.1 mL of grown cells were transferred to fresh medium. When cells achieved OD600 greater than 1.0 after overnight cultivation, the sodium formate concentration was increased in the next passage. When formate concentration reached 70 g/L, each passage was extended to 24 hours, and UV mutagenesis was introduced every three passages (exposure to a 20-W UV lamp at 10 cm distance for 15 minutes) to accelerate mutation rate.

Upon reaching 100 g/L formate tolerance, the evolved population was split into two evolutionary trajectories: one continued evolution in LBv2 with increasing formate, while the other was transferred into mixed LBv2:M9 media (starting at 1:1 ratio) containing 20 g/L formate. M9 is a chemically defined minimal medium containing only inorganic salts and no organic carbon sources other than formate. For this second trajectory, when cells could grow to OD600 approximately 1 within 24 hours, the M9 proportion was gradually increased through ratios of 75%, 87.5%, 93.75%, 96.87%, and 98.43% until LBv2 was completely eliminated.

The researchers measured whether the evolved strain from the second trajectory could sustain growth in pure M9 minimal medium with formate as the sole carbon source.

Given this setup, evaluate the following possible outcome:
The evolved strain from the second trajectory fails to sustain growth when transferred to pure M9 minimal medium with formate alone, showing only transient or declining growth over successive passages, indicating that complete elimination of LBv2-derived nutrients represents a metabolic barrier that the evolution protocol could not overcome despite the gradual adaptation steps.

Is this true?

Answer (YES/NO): NO